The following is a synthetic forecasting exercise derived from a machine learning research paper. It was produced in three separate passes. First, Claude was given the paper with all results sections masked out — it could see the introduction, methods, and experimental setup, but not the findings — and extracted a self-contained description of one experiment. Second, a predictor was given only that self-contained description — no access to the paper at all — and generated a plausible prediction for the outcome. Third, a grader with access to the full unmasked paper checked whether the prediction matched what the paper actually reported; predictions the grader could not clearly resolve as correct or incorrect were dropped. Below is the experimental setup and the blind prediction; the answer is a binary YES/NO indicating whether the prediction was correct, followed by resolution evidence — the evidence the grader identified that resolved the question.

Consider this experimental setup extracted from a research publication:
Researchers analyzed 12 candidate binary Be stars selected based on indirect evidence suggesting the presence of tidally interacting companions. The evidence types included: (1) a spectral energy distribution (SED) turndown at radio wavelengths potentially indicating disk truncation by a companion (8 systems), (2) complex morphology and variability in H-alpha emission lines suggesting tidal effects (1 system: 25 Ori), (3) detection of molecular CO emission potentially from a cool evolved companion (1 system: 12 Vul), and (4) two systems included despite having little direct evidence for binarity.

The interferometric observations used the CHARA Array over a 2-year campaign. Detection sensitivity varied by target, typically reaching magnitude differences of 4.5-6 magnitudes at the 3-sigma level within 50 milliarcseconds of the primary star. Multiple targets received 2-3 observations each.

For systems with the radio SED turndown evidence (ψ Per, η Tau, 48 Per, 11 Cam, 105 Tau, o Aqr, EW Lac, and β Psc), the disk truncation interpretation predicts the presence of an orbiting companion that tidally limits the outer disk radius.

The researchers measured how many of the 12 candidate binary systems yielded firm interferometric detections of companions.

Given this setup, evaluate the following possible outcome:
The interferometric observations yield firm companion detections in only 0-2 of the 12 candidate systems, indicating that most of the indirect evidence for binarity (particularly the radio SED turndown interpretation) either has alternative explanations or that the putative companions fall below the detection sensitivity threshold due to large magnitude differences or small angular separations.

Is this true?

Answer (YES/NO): YES